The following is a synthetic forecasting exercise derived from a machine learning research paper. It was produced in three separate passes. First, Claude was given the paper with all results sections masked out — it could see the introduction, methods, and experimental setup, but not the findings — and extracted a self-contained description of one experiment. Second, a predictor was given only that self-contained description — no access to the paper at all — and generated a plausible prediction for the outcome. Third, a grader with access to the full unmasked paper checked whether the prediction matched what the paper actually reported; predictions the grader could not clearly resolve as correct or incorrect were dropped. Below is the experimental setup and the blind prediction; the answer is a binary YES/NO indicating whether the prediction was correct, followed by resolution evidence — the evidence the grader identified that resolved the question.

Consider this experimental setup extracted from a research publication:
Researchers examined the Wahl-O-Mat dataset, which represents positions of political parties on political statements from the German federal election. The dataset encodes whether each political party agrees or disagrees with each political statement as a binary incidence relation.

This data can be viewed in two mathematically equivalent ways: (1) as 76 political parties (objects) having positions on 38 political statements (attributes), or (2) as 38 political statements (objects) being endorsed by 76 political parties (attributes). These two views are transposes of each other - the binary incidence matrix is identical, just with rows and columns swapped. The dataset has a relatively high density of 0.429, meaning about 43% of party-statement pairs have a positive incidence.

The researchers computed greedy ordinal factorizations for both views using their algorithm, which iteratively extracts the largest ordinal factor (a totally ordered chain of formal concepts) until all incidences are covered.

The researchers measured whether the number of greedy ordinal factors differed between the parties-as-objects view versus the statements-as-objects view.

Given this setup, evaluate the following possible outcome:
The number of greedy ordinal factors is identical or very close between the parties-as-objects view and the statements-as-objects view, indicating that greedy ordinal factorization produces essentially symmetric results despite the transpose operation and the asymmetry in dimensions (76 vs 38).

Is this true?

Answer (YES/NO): YES